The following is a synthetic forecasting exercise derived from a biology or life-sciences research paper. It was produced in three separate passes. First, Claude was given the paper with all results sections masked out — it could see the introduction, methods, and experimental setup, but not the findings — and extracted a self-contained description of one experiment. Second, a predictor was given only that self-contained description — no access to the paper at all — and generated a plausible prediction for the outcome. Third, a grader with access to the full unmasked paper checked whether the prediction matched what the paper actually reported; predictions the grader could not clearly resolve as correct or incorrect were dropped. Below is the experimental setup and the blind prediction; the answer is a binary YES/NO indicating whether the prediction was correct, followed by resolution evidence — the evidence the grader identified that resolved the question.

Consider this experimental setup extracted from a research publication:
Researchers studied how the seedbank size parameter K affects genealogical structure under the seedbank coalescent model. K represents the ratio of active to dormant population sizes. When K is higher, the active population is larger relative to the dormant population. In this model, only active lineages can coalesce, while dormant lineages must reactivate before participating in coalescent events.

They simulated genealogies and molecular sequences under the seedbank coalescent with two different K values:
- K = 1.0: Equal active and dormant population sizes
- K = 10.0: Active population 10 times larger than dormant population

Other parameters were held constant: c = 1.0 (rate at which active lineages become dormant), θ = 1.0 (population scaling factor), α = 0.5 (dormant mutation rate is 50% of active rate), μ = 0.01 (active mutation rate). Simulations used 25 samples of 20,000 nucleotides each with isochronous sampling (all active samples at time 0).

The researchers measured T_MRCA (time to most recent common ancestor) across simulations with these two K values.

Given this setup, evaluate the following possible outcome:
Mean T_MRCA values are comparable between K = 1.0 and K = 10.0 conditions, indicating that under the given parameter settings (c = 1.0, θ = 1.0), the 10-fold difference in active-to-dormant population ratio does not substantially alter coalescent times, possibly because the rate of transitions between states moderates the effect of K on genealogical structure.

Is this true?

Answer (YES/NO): NO